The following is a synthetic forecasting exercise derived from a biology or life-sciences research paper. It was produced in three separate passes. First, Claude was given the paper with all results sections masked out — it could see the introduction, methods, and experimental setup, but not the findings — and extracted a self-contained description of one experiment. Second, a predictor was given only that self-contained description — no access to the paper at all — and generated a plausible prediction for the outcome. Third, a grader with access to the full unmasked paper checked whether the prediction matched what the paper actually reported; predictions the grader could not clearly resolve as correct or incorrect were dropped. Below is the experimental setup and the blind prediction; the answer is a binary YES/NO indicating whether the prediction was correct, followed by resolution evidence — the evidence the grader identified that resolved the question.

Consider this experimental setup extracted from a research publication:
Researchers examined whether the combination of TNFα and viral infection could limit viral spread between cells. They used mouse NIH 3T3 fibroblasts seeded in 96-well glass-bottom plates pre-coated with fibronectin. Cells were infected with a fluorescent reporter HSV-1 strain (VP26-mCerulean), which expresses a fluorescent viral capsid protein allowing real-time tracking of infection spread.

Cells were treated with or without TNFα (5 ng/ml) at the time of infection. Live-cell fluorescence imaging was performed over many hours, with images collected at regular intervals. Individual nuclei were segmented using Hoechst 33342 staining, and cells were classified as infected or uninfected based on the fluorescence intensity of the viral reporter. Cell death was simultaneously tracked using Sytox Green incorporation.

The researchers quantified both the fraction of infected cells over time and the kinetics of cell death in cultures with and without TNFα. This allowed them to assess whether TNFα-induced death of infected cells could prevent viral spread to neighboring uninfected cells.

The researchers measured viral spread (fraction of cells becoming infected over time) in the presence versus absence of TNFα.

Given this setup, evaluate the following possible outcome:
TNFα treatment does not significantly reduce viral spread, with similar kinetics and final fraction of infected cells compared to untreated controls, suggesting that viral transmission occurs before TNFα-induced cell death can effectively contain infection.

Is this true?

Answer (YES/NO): NO